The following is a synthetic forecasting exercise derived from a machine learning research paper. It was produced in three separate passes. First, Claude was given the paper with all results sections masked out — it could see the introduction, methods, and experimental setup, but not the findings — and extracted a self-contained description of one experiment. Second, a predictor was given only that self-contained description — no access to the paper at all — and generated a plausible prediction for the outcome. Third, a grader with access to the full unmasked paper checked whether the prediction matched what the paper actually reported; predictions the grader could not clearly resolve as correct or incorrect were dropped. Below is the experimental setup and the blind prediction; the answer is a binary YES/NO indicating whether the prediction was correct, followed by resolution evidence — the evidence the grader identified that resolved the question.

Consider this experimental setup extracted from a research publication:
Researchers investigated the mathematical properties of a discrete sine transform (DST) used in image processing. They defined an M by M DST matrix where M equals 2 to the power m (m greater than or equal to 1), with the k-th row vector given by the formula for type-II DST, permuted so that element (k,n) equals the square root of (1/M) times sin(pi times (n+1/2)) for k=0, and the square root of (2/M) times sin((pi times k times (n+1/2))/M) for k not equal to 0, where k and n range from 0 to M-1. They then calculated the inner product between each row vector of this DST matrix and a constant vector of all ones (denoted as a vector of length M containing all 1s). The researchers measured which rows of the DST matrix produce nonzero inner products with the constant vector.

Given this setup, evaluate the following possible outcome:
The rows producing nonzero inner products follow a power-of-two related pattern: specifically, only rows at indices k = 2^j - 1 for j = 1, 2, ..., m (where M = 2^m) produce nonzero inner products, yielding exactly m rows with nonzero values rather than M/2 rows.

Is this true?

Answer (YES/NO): NO